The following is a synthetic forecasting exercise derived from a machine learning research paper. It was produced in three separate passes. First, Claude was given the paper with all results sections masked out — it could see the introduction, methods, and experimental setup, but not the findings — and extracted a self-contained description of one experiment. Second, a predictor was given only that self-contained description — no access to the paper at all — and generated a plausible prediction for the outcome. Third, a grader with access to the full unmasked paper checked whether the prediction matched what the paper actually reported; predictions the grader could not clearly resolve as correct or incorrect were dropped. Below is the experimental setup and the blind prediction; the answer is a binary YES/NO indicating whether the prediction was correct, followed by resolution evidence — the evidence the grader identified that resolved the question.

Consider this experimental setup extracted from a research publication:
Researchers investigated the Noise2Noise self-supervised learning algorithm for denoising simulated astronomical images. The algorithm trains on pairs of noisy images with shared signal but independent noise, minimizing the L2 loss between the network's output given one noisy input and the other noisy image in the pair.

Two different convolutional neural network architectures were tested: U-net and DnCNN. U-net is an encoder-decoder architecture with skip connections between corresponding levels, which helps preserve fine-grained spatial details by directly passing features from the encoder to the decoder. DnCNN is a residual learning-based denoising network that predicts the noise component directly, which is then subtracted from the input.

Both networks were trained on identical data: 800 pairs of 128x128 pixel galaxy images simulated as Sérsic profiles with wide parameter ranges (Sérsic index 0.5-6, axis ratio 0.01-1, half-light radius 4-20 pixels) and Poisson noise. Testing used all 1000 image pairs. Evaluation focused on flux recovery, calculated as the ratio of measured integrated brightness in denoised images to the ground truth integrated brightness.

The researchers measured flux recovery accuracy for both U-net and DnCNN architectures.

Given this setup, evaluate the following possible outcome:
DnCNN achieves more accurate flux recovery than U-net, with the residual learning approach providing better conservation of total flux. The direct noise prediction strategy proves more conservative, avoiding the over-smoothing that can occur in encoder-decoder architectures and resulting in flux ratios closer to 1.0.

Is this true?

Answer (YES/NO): NO